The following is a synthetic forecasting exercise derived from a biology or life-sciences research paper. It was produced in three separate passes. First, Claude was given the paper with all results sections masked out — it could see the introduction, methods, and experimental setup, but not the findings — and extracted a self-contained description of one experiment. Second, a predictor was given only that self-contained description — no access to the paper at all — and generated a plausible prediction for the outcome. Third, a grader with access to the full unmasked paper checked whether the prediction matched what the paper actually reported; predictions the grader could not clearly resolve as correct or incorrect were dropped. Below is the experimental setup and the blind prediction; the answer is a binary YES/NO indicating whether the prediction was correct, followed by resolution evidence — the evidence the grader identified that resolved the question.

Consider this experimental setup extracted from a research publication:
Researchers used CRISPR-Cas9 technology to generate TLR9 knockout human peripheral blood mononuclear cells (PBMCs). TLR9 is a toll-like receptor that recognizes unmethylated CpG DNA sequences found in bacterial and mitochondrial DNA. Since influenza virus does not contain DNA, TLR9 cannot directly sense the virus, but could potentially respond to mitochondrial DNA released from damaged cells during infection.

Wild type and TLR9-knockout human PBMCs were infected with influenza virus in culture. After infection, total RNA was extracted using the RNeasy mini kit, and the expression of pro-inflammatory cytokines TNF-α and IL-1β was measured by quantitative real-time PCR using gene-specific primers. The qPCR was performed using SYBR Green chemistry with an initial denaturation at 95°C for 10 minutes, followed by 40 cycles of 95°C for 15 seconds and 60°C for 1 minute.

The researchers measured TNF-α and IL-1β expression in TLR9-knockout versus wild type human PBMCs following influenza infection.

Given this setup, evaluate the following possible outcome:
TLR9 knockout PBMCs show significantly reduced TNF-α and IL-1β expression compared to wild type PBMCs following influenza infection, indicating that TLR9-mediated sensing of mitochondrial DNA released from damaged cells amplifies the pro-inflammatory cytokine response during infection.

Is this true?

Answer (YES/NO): NO